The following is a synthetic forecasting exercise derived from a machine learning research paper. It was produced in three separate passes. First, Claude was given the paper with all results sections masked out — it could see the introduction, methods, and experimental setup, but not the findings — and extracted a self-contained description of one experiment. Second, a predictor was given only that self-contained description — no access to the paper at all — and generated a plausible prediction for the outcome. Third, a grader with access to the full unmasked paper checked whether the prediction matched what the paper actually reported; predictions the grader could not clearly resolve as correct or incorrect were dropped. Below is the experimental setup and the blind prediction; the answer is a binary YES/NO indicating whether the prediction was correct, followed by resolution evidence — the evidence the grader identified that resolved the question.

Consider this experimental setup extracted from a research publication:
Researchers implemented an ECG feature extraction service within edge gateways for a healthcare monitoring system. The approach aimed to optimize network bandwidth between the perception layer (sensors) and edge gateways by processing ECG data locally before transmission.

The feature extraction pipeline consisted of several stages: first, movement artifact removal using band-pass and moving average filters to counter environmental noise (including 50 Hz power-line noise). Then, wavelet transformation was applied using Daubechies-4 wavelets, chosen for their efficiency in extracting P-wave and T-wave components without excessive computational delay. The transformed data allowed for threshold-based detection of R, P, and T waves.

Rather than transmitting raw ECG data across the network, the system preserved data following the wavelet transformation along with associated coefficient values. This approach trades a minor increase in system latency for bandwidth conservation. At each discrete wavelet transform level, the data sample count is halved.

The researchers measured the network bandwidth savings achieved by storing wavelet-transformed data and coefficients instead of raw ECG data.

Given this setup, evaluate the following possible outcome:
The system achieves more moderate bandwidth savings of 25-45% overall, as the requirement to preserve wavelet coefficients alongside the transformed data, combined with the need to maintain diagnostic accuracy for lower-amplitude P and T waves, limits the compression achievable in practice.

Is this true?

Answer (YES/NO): NO